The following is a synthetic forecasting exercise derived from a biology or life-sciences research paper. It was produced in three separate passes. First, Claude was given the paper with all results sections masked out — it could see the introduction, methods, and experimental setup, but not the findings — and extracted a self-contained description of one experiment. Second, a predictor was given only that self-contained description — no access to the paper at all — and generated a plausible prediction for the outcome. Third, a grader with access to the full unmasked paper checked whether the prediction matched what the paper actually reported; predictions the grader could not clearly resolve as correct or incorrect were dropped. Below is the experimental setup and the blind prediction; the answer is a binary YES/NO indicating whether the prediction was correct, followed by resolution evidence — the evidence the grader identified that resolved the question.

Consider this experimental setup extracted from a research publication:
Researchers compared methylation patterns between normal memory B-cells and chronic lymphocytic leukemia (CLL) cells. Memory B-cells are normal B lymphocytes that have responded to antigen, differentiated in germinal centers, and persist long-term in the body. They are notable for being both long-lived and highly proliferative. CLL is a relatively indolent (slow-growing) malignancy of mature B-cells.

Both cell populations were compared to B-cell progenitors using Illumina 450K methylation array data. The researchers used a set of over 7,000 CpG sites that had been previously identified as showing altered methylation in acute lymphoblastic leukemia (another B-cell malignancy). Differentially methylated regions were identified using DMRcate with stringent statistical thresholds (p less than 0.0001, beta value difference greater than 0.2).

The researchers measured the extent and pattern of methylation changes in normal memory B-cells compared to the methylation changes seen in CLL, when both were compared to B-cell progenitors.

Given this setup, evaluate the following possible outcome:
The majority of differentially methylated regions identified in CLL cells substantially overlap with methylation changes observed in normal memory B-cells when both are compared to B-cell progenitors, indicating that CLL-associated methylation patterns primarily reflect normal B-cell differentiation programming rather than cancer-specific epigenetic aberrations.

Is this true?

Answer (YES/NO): NO